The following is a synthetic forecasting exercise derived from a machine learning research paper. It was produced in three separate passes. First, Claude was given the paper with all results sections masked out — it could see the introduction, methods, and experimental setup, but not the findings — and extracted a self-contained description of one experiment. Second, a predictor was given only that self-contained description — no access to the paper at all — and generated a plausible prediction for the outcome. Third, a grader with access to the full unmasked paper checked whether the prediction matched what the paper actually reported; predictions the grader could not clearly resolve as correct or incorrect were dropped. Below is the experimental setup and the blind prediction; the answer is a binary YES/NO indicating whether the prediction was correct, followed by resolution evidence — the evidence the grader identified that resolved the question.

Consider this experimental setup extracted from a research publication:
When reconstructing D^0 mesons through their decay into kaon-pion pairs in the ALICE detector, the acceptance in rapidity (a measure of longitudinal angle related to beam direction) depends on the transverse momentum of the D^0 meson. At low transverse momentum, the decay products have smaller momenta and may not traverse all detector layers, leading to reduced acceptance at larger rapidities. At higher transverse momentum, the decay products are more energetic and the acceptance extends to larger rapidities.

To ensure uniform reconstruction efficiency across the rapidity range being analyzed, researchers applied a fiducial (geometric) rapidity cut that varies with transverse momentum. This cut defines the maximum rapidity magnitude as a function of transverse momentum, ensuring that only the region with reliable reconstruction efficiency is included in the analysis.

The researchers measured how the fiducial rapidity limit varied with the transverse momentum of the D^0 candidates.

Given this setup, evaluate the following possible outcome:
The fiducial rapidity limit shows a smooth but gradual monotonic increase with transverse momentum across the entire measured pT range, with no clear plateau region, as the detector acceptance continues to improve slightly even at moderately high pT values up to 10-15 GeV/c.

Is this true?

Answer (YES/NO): NO